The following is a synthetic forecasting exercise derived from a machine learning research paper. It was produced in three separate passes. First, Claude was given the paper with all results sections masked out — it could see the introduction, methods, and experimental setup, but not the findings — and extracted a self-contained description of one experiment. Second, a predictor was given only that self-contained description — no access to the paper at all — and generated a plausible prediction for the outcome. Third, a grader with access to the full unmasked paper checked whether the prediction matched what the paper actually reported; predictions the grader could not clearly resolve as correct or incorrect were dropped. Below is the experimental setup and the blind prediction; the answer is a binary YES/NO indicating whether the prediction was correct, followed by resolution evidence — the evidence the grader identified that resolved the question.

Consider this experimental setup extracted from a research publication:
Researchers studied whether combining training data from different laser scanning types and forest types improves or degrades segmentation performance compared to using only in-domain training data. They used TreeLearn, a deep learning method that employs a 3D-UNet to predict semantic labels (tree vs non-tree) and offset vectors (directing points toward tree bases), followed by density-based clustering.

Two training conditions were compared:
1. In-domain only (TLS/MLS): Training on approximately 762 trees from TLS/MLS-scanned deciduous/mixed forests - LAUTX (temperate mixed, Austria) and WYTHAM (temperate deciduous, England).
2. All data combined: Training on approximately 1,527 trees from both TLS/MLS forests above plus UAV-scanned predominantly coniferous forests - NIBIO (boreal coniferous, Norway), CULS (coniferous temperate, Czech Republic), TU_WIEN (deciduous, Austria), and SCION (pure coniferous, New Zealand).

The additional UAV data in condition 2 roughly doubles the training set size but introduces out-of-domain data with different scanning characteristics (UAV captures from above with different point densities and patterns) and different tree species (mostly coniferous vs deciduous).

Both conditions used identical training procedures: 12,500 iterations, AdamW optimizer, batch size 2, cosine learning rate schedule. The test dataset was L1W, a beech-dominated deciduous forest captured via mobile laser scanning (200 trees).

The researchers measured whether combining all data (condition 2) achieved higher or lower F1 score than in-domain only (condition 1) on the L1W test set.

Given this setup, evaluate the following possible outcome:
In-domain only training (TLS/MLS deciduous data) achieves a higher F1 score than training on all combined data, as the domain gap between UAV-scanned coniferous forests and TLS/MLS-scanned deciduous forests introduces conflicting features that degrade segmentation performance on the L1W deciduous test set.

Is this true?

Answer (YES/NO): YES